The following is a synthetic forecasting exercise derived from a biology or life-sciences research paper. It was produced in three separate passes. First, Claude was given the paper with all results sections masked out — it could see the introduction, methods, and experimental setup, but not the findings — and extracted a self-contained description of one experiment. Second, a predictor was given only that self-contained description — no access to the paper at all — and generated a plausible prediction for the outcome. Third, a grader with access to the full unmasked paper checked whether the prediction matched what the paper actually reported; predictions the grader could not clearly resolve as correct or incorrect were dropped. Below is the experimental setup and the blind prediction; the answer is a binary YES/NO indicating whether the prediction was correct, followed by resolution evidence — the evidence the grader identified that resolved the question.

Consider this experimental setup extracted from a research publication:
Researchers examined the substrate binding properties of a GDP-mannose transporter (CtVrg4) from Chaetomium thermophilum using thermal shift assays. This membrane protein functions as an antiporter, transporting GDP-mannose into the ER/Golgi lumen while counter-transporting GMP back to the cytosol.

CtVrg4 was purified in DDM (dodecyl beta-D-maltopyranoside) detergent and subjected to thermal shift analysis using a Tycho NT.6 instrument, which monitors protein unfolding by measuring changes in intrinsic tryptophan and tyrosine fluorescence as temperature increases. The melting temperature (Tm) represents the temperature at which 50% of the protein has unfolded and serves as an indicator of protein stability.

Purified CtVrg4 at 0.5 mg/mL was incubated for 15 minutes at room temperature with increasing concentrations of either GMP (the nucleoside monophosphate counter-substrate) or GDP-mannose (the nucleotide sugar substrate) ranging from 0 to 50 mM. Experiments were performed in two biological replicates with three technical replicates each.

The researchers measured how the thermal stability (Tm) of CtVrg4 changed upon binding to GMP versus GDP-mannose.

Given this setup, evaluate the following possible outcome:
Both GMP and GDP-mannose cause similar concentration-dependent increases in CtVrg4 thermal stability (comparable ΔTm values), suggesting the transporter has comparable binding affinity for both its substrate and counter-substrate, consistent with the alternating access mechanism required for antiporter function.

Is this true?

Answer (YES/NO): NO